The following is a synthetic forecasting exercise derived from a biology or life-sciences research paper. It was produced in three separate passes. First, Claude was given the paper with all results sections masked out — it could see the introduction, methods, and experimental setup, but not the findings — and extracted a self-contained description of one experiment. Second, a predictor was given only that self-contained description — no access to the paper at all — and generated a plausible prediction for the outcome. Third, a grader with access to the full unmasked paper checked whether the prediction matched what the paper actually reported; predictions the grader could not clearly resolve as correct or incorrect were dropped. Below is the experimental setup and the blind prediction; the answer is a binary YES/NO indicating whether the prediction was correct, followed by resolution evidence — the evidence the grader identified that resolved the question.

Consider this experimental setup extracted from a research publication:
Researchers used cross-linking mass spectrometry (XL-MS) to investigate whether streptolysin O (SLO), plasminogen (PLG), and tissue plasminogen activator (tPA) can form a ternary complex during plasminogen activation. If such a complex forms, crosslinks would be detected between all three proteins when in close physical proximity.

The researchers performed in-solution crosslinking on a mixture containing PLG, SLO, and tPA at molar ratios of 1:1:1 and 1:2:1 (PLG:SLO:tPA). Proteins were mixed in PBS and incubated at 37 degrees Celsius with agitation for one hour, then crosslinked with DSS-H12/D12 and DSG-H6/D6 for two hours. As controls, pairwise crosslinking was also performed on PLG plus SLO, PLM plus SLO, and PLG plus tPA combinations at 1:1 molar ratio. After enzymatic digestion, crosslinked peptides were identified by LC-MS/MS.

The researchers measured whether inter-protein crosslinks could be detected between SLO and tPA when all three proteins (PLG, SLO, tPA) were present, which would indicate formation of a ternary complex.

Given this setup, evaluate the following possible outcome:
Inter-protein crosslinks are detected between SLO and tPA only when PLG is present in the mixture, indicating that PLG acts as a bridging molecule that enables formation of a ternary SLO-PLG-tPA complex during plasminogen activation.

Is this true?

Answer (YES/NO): YES